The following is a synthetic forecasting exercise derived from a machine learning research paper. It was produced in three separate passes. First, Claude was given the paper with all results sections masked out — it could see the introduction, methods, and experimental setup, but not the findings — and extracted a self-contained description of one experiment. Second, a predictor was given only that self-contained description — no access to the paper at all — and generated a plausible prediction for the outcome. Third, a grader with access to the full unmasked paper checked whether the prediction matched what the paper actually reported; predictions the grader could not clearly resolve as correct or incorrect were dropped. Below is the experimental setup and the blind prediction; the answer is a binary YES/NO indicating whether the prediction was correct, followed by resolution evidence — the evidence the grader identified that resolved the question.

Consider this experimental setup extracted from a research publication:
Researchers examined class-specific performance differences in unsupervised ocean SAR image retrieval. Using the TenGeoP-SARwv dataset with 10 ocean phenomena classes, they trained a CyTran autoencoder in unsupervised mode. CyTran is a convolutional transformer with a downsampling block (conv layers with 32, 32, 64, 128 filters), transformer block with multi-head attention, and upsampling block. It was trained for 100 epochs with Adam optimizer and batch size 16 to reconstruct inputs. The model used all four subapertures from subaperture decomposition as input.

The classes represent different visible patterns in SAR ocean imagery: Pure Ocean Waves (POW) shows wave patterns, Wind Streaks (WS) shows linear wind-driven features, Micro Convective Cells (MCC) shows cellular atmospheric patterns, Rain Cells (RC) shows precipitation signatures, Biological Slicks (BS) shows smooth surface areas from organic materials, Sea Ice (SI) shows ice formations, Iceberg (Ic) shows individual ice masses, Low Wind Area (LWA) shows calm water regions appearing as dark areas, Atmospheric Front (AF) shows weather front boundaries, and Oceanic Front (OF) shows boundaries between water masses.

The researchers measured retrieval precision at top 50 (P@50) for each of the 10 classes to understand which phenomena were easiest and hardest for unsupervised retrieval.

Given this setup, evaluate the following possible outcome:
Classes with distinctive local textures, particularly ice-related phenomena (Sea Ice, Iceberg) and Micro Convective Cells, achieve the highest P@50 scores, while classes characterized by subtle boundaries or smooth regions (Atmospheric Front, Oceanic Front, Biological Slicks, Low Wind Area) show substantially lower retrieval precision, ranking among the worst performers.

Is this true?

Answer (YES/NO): NO